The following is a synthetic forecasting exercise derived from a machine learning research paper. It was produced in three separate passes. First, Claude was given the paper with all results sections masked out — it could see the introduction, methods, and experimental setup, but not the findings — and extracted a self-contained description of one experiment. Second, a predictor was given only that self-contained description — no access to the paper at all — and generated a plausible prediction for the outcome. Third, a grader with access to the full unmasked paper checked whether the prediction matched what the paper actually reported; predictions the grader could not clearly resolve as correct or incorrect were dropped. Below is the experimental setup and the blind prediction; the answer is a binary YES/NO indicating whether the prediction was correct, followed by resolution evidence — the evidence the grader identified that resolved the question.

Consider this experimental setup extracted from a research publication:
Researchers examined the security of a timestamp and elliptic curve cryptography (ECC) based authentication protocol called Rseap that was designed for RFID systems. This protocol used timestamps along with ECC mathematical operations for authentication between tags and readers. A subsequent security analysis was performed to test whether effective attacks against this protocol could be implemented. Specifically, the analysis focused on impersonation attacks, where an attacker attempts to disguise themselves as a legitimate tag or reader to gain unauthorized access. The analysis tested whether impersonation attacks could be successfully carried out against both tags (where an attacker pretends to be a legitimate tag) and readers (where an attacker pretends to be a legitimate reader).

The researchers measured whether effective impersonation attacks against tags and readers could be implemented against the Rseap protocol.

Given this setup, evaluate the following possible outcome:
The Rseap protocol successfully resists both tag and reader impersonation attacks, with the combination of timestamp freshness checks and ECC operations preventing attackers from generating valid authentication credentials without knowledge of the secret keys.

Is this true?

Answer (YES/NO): NO